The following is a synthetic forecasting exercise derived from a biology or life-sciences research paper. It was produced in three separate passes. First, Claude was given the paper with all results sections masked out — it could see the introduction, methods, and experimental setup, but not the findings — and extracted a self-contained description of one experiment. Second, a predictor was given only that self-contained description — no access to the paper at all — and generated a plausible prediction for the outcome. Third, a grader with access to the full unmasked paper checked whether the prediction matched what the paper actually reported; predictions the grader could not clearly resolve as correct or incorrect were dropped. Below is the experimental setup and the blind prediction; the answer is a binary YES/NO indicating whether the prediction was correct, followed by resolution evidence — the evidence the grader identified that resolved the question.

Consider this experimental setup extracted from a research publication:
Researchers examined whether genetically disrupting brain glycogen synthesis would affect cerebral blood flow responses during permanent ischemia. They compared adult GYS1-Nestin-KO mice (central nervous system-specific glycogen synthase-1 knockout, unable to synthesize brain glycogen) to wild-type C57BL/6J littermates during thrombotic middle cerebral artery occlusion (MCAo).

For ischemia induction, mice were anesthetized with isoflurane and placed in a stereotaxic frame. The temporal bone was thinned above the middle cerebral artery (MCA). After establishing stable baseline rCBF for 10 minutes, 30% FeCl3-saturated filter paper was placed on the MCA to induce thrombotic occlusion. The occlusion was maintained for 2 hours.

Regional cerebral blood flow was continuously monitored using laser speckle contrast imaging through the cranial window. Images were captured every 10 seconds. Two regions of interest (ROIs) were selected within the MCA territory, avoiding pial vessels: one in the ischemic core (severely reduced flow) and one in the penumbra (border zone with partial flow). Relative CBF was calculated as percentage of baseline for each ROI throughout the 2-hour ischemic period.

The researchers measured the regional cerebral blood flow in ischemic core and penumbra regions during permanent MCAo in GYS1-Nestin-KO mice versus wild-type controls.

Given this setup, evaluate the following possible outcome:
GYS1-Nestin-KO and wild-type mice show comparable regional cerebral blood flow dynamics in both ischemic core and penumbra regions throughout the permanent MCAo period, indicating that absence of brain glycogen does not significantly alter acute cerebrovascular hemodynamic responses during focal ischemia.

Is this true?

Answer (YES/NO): NO